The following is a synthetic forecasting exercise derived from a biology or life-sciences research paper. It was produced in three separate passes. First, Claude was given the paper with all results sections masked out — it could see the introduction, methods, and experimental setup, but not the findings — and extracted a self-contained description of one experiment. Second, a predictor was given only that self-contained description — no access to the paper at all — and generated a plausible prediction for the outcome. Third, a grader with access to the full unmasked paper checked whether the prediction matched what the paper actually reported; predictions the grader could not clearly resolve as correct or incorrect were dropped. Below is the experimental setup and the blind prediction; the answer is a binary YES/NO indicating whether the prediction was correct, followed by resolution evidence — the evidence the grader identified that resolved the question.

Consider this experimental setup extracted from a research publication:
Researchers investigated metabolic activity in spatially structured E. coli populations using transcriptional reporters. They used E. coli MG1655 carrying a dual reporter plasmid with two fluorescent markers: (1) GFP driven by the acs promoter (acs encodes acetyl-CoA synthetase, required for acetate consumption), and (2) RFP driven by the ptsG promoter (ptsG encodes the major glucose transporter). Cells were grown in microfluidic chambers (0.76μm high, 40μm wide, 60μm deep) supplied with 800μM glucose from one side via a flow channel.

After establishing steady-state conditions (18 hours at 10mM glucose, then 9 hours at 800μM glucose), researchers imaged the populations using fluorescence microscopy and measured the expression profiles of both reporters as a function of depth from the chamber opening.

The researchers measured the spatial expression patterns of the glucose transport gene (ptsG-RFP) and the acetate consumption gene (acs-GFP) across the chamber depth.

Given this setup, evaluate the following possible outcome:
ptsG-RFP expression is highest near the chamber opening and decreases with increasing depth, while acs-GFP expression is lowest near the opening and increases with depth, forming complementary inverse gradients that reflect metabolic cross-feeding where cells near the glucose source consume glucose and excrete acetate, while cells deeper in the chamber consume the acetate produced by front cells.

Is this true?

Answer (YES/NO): NO